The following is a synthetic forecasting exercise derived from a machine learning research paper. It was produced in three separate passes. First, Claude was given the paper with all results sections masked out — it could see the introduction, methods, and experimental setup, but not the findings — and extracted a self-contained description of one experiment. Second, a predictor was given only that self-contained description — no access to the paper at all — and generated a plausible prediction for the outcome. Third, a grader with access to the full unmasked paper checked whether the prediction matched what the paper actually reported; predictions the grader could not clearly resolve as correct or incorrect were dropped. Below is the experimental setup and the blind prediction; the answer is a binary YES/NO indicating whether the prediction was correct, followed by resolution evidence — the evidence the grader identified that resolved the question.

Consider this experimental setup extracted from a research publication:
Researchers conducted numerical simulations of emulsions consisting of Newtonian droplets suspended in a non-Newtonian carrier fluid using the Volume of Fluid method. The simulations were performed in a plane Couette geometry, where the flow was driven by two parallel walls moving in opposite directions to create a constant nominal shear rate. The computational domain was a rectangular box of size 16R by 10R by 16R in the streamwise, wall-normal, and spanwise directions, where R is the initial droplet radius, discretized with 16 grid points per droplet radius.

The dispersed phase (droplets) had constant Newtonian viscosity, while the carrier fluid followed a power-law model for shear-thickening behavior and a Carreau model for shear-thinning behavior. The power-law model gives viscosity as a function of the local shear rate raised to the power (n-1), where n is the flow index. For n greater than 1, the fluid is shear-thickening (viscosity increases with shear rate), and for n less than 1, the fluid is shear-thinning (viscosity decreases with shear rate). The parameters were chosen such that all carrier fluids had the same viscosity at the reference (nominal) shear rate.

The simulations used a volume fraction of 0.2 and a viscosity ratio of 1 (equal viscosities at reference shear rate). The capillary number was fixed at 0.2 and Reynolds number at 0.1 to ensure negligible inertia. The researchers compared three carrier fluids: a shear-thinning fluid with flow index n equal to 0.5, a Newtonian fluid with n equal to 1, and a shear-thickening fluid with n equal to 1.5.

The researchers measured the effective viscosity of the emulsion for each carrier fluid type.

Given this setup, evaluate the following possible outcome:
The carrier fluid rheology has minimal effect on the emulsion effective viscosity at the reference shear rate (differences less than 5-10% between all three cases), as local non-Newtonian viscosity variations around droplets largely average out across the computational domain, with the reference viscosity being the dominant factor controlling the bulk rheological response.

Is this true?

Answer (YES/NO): NO